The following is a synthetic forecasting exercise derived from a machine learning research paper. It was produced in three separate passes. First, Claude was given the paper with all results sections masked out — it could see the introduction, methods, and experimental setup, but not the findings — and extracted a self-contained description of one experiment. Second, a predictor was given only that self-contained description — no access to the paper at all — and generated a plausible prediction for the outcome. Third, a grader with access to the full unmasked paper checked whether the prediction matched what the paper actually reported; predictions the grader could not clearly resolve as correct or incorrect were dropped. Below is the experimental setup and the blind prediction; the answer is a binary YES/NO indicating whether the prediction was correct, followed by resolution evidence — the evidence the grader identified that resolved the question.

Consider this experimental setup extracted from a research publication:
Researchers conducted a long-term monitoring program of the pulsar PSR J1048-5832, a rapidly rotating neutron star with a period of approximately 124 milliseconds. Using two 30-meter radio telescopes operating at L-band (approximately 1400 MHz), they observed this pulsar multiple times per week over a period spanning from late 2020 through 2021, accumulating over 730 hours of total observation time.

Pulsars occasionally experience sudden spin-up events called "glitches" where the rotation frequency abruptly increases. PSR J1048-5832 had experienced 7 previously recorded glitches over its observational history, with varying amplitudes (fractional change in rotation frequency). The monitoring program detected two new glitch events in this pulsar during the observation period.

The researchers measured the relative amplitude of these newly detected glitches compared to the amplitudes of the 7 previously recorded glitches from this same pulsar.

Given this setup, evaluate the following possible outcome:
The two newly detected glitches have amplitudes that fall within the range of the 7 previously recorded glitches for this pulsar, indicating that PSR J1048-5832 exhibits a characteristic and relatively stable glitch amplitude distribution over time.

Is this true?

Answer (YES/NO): NO